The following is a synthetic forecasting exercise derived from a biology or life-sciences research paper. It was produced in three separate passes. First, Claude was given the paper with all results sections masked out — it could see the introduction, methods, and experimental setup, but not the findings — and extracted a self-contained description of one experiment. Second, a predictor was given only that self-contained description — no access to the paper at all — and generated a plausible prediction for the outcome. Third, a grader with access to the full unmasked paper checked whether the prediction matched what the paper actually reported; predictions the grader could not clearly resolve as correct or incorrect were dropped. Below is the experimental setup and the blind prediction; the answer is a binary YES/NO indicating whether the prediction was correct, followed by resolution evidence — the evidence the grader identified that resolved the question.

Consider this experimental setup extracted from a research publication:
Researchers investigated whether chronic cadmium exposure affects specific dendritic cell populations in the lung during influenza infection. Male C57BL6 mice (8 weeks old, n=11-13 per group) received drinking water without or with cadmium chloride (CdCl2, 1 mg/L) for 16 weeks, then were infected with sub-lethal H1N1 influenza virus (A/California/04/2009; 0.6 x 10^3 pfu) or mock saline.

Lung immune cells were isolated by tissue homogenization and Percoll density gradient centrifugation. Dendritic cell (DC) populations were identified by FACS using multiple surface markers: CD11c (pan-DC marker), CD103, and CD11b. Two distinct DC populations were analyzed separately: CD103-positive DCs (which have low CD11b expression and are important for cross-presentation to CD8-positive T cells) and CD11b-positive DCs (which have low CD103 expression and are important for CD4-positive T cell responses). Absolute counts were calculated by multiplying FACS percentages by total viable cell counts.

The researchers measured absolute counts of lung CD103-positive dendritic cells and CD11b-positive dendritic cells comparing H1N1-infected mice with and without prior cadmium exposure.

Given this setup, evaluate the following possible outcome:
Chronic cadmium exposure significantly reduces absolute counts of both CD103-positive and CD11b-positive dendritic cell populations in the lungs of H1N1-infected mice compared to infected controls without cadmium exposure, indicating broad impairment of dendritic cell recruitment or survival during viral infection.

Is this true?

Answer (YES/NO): NO